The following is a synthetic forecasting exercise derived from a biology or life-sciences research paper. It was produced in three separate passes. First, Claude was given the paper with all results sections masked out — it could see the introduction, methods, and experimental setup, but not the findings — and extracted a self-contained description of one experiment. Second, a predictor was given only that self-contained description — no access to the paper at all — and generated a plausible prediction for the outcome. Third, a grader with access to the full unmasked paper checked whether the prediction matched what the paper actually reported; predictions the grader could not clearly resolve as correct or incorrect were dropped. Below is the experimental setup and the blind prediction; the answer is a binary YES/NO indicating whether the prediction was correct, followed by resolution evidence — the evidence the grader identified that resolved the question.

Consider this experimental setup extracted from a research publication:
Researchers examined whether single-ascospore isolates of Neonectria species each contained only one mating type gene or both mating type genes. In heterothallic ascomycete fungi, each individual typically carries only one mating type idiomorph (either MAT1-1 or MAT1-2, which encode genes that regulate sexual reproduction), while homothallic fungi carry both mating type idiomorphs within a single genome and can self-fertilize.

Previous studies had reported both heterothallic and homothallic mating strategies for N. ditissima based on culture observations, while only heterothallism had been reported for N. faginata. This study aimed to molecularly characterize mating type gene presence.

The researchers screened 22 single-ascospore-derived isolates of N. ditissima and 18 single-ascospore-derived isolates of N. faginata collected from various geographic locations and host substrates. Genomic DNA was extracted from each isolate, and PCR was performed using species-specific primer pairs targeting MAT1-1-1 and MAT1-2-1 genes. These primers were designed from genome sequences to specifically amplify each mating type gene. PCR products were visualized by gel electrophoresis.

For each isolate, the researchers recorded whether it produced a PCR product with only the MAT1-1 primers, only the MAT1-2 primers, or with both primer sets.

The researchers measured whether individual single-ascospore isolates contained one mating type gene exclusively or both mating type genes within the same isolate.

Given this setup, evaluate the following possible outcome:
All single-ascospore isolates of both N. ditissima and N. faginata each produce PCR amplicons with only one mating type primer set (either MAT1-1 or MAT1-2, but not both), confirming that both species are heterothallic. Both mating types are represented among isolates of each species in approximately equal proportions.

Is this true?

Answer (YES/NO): YES